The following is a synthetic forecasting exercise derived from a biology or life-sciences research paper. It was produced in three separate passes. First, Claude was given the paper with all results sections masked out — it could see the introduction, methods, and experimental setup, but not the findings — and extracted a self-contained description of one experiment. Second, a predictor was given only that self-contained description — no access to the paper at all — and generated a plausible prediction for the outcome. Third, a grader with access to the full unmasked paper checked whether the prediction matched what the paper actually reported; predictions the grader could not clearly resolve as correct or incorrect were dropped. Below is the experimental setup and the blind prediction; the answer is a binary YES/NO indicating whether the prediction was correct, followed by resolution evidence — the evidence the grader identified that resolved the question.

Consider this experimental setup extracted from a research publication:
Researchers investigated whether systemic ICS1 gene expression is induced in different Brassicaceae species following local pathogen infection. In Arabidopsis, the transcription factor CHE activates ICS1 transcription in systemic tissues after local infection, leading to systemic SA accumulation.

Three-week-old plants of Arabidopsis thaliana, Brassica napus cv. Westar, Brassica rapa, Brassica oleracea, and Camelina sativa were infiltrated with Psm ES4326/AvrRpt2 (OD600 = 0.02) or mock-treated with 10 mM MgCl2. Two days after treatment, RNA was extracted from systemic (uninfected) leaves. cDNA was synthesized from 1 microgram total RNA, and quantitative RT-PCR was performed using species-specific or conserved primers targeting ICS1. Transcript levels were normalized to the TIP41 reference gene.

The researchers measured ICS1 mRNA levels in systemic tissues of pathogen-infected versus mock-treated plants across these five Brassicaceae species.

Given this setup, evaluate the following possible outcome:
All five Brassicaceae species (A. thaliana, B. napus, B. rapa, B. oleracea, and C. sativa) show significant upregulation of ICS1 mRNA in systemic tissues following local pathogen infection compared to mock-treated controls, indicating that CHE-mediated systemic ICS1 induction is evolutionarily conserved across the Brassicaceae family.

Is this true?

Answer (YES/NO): NO